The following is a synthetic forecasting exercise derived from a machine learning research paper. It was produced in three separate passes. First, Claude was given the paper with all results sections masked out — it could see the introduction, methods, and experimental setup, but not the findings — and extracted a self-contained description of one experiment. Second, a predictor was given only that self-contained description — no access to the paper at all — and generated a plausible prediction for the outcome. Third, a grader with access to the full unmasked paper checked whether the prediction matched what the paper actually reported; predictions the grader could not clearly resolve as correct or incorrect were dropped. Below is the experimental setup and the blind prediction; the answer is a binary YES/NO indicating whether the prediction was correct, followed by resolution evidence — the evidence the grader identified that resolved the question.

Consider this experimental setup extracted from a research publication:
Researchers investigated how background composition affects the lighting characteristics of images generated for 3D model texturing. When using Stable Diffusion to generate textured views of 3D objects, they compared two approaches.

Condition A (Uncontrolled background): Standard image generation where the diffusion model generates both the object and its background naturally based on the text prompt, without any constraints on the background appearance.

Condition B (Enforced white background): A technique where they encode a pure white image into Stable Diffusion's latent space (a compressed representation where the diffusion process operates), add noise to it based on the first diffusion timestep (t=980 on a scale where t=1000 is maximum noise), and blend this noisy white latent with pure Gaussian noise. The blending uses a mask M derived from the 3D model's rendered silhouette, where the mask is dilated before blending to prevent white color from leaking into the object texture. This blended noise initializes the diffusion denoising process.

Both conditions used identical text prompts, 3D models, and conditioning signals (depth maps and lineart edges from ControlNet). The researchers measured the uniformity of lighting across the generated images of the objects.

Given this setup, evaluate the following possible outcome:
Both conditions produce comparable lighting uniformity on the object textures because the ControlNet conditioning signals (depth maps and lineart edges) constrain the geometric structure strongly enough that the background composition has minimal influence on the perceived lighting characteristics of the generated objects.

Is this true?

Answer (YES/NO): NO